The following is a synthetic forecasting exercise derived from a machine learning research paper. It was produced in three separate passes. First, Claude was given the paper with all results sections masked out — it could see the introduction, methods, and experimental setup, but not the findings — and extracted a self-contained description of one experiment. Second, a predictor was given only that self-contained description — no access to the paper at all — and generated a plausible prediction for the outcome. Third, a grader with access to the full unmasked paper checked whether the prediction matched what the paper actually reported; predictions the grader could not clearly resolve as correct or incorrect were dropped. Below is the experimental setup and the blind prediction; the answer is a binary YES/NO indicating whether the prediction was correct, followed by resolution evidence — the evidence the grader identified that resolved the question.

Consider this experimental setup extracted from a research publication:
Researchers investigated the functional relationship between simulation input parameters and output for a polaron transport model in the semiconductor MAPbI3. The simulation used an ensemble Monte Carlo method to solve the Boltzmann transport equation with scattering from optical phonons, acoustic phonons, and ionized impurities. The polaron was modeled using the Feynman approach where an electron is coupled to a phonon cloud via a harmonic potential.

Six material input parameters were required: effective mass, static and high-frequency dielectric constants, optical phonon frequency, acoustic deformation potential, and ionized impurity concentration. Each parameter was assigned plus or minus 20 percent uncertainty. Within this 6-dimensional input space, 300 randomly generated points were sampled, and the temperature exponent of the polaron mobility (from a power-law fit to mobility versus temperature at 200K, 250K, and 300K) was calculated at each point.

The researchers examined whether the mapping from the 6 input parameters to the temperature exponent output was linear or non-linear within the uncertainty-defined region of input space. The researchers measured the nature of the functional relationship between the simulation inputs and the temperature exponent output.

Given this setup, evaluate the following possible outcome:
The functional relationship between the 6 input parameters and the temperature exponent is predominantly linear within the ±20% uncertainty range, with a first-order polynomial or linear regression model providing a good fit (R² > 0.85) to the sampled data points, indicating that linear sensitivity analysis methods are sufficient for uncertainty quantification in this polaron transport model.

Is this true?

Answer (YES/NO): NO